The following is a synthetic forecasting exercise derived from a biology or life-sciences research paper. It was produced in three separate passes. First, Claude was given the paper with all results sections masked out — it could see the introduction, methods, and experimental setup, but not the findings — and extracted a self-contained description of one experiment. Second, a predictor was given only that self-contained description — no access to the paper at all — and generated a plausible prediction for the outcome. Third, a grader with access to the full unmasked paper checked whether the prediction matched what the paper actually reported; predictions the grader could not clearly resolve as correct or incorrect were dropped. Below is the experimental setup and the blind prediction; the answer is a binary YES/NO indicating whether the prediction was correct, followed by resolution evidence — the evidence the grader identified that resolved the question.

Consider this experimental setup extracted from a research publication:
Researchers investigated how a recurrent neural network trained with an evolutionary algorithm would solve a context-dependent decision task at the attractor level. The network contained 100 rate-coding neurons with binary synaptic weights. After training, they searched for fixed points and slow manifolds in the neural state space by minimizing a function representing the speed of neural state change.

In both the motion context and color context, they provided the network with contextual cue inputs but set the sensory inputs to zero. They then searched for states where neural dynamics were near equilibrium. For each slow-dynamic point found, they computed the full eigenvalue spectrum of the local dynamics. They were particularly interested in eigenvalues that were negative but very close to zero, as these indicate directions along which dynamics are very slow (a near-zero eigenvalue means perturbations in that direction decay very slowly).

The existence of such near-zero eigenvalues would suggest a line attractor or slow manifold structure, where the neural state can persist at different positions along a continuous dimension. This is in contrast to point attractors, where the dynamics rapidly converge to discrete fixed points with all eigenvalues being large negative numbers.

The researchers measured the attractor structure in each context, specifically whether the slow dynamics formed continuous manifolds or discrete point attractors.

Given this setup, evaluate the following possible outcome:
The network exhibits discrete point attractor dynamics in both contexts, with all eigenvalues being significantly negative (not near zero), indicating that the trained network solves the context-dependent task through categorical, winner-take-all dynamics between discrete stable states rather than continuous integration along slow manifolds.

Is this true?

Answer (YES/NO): NO